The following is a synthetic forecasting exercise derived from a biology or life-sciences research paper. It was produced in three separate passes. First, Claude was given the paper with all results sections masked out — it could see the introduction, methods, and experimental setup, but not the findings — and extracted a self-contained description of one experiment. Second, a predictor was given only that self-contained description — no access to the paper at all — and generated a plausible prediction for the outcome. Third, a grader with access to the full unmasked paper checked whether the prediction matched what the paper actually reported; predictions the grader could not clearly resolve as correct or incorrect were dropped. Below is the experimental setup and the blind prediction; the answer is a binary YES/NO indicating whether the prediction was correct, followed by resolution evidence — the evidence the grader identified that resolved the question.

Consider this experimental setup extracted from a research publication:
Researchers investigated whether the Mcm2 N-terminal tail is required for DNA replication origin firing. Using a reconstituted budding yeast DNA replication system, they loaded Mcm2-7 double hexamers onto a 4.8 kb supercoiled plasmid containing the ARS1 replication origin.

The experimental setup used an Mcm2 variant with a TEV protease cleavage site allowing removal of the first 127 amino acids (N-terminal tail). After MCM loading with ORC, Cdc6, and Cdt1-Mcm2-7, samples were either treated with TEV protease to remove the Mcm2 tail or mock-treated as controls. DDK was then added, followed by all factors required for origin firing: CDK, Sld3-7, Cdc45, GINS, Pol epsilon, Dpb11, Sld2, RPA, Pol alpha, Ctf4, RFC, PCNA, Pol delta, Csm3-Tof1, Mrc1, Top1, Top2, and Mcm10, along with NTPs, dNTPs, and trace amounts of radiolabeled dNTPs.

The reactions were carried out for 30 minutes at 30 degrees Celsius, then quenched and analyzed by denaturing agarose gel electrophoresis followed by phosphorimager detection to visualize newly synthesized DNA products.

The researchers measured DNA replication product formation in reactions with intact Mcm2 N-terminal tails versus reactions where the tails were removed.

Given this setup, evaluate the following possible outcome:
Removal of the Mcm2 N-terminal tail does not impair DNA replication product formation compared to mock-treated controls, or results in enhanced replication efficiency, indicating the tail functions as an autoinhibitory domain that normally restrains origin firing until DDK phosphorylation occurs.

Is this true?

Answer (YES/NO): NO